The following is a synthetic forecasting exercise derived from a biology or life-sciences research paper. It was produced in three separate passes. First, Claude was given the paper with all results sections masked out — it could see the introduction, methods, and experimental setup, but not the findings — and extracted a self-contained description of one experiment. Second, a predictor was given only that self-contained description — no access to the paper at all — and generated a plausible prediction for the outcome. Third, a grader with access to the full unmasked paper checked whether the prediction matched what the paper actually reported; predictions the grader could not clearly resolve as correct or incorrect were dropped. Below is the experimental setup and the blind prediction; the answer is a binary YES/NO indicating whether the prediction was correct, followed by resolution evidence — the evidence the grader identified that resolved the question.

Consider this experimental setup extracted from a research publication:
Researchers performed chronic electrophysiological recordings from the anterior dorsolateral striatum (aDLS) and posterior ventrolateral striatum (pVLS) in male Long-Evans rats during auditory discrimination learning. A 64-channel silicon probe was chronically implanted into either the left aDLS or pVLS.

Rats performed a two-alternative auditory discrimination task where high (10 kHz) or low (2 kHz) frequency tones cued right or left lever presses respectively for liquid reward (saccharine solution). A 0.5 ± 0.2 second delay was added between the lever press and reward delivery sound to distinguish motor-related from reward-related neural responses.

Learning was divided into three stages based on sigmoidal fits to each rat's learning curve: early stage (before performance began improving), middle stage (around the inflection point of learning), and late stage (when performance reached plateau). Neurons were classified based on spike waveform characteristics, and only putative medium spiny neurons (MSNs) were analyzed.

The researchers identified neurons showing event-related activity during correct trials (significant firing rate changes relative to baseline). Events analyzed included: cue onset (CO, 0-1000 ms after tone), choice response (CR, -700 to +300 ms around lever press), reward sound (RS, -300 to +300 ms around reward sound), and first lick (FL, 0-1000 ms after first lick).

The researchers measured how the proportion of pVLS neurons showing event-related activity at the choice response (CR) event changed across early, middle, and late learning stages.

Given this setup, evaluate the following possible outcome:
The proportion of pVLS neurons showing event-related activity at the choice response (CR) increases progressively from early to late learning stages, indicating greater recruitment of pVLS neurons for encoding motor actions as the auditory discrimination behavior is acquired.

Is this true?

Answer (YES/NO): NO